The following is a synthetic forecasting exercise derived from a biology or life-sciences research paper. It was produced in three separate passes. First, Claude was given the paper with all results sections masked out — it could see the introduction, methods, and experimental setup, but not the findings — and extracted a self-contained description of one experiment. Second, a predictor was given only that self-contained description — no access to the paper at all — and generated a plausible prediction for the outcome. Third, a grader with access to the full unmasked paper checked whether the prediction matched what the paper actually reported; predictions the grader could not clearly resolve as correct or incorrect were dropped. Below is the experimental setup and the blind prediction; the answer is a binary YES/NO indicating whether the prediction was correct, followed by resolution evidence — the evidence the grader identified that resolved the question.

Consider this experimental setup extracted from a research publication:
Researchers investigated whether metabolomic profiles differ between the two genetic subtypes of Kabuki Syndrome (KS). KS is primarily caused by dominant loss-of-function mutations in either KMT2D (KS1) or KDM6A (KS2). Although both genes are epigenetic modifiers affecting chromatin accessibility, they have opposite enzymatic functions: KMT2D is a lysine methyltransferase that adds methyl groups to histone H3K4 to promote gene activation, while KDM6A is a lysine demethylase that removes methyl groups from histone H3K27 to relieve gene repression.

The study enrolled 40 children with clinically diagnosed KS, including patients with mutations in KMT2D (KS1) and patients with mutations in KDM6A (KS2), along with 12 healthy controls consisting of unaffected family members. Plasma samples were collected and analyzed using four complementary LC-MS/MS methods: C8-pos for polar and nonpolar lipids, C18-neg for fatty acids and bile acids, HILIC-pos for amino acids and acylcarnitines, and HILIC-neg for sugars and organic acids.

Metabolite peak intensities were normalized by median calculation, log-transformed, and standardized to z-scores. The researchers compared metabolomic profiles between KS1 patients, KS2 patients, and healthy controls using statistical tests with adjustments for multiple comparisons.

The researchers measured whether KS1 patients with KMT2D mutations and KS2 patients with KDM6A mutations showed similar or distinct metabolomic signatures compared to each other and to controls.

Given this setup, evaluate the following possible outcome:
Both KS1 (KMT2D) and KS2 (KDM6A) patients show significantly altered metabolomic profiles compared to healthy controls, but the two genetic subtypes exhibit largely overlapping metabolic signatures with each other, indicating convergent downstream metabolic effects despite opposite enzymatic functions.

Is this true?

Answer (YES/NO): YES